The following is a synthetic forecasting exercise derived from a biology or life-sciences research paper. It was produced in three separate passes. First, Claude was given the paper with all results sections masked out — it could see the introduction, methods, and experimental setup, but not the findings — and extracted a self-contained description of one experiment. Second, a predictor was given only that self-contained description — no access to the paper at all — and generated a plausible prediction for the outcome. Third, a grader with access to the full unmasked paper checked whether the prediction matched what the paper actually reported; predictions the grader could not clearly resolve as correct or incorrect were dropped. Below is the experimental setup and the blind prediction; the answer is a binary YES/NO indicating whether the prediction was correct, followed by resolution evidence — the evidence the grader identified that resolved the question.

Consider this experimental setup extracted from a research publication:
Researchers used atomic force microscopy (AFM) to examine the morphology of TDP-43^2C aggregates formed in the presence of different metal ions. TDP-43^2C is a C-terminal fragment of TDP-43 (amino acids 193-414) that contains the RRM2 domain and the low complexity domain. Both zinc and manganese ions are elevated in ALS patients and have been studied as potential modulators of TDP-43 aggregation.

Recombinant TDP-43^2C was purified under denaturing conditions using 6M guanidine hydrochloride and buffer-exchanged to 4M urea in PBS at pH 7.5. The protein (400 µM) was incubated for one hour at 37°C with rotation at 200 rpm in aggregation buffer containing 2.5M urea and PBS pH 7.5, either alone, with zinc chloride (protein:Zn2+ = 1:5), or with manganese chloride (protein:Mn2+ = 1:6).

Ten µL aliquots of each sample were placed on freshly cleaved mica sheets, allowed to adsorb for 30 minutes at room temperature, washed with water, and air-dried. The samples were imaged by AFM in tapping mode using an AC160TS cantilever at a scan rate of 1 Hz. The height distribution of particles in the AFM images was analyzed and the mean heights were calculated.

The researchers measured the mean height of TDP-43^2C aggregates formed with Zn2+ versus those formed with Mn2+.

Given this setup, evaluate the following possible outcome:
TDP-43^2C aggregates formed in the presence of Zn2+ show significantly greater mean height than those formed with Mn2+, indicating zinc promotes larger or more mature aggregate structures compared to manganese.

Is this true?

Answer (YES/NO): YES